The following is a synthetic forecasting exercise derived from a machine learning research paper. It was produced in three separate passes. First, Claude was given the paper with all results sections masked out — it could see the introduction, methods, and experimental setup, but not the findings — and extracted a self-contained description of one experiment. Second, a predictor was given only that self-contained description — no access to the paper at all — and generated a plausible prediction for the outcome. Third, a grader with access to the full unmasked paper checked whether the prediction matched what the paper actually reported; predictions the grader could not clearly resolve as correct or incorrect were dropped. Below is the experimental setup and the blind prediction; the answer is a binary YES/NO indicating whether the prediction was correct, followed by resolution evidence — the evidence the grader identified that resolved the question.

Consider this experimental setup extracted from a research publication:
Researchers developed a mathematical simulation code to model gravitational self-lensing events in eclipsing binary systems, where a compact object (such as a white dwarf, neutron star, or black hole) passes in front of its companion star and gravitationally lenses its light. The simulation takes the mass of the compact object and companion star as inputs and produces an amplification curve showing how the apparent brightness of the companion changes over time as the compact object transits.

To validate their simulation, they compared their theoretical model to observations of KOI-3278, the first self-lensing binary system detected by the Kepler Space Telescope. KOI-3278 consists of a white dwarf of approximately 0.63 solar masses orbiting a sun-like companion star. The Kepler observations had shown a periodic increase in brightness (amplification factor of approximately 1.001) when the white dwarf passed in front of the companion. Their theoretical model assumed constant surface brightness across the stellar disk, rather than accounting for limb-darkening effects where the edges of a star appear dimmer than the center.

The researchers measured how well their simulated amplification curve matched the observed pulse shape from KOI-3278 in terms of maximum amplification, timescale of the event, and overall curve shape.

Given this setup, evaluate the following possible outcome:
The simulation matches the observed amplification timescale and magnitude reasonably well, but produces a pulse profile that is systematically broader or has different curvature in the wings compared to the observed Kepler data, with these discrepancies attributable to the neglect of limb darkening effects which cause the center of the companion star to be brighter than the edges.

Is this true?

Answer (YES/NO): YES